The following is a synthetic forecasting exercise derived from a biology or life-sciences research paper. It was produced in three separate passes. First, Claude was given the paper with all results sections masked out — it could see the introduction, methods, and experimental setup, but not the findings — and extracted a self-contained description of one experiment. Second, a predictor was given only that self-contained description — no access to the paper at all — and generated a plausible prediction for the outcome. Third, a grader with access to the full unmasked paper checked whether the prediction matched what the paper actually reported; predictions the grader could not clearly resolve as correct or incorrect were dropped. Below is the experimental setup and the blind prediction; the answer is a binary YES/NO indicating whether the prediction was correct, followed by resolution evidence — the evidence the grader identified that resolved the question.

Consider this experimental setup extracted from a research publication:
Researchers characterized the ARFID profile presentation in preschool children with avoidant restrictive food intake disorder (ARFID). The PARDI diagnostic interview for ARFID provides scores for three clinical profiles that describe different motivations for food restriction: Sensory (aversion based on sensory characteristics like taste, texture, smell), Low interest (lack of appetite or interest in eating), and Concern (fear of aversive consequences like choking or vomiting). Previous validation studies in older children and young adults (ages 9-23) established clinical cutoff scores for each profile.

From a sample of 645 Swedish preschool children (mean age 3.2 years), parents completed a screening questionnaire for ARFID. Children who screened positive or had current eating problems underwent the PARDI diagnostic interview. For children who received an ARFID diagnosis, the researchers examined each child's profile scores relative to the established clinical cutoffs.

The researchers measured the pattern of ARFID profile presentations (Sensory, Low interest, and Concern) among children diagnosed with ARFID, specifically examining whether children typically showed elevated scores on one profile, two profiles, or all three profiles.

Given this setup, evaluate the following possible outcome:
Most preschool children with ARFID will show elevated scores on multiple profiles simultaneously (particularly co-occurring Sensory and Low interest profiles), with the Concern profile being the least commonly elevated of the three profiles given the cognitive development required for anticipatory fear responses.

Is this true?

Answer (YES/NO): YES